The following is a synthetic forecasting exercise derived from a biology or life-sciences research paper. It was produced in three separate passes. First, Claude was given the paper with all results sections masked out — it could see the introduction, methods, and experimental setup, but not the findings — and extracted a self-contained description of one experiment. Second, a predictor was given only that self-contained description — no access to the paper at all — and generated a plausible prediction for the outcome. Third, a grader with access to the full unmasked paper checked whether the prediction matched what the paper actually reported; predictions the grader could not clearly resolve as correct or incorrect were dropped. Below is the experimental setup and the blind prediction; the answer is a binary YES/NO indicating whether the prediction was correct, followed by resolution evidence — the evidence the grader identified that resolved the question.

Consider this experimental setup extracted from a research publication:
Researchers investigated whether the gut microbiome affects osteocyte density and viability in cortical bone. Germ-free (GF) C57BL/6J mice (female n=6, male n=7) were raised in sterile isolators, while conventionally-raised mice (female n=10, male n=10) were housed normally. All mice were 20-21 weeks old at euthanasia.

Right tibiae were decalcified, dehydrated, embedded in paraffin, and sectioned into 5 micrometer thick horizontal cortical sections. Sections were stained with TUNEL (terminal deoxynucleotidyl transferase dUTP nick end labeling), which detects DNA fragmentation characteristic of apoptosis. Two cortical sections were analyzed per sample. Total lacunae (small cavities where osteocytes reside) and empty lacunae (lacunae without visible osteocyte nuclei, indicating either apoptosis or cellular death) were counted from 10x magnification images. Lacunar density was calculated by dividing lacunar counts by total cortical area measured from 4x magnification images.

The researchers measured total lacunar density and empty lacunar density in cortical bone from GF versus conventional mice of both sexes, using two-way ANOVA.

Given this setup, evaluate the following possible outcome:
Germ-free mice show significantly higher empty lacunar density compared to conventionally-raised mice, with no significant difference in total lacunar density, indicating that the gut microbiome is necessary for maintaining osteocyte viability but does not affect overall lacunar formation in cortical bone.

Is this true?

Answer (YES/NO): NO